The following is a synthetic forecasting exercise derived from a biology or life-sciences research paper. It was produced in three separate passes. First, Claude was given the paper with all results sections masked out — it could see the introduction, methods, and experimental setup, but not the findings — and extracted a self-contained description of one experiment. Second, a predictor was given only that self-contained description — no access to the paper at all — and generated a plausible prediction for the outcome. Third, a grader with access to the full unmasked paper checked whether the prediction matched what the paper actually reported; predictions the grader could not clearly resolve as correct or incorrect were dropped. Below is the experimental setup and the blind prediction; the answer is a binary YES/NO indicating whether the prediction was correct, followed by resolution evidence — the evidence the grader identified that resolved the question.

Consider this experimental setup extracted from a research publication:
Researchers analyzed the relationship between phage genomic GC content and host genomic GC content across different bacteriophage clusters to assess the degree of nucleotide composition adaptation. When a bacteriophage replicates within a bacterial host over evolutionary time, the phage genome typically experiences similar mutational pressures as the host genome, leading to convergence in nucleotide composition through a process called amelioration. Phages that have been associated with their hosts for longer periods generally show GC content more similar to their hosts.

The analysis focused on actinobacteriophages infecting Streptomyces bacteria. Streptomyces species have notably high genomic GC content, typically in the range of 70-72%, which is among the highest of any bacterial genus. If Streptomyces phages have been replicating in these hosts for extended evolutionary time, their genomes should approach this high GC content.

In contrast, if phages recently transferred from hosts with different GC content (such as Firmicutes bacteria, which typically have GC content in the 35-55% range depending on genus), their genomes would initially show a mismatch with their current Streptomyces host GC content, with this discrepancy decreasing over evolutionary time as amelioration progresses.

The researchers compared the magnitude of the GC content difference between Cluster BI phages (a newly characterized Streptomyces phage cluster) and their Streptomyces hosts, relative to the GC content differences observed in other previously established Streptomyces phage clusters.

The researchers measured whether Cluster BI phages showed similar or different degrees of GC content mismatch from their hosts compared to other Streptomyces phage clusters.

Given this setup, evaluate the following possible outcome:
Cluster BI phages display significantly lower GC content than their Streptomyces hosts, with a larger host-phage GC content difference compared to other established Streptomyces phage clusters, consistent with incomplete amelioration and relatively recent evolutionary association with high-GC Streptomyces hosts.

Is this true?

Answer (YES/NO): YES